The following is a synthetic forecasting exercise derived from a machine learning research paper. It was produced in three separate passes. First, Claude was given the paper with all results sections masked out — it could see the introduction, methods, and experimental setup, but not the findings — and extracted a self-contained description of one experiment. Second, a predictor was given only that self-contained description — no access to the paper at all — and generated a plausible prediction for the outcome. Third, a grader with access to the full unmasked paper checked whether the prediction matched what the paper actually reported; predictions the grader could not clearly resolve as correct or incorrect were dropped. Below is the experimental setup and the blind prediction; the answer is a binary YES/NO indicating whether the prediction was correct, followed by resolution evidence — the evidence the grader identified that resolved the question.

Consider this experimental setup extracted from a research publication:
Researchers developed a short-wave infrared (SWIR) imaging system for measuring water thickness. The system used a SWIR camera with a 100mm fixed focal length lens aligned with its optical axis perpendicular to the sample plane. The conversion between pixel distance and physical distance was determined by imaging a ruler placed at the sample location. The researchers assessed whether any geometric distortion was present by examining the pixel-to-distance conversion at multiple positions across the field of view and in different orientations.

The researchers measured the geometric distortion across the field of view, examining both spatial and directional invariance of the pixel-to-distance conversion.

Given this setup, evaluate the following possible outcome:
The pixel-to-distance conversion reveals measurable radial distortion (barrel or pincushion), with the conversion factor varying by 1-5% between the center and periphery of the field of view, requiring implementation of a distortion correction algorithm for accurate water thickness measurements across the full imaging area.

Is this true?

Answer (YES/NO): NO